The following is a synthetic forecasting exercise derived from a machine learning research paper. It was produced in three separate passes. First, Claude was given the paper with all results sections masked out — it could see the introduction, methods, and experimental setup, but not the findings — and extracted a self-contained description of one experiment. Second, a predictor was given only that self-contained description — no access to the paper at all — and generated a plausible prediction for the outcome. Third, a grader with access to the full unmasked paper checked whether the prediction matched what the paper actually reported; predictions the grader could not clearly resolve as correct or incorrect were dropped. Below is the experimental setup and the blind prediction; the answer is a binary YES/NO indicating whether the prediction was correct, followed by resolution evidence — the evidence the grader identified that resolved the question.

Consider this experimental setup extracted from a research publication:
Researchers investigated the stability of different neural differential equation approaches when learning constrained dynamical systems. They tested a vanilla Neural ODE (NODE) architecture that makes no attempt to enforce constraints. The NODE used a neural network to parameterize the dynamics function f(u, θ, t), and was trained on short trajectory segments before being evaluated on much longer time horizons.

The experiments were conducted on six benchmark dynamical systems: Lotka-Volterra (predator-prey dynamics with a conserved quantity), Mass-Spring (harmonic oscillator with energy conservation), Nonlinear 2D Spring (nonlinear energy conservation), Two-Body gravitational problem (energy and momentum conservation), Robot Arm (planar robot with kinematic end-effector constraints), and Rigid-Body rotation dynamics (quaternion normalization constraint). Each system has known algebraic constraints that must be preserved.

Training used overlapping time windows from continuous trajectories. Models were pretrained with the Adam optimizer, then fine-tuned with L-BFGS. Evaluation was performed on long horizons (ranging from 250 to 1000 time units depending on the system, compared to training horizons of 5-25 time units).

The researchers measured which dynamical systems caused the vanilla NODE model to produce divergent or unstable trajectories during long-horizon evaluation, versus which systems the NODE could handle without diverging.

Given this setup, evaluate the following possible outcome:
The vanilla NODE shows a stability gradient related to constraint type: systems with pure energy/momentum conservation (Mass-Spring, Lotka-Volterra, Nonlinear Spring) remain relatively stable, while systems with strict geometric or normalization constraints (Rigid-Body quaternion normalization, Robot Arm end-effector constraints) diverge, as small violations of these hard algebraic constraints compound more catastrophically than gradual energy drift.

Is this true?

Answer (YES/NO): NO